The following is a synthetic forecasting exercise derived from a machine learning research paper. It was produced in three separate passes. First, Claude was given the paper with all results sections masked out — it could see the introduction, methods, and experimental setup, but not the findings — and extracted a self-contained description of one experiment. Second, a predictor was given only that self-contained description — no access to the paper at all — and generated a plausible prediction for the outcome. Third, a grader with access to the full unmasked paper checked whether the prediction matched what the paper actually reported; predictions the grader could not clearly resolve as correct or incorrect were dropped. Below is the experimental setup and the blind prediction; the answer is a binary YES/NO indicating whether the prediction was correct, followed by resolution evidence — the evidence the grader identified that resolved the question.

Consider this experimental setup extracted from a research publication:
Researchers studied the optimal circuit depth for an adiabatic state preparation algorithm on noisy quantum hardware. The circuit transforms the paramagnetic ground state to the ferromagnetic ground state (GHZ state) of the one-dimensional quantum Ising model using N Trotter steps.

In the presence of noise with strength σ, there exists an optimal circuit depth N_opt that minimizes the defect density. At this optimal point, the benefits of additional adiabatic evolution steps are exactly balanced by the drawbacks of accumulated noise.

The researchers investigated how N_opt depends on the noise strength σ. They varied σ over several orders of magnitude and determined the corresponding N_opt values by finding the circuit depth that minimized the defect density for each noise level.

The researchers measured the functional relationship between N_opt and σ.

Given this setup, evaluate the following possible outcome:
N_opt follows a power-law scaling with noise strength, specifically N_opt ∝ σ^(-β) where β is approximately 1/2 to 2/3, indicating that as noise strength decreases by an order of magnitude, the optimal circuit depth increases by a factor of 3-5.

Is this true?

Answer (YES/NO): NO